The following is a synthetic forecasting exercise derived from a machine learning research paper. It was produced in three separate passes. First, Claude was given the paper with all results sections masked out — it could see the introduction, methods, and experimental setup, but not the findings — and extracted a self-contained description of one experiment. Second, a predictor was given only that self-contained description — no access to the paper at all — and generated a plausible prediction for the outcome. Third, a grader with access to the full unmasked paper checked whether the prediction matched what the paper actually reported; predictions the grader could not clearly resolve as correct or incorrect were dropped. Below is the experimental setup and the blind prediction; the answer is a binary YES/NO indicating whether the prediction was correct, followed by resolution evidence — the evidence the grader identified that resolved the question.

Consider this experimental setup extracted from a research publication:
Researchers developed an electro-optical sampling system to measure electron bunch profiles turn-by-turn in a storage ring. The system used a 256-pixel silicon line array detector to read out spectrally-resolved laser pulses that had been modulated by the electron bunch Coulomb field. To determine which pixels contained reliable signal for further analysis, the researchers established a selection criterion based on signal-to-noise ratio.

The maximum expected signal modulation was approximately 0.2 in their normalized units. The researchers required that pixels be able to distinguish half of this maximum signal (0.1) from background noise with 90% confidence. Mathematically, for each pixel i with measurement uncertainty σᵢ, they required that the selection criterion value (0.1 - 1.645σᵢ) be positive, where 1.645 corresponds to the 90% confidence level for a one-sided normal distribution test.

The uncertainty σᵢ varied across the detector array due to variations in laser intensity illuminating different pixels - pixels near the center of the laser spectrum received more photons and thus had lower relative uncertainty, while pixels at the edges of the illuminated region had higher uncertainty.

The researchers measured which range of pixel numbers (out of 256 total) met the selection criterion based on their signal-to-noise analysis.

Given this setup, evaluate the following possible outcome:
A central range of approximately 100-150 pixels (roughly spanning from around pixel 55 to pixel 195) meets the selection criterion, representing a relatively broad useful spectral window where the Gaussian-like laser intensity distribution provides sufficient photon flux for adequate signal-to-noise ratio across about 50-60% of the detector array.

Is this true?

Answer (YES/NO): NO